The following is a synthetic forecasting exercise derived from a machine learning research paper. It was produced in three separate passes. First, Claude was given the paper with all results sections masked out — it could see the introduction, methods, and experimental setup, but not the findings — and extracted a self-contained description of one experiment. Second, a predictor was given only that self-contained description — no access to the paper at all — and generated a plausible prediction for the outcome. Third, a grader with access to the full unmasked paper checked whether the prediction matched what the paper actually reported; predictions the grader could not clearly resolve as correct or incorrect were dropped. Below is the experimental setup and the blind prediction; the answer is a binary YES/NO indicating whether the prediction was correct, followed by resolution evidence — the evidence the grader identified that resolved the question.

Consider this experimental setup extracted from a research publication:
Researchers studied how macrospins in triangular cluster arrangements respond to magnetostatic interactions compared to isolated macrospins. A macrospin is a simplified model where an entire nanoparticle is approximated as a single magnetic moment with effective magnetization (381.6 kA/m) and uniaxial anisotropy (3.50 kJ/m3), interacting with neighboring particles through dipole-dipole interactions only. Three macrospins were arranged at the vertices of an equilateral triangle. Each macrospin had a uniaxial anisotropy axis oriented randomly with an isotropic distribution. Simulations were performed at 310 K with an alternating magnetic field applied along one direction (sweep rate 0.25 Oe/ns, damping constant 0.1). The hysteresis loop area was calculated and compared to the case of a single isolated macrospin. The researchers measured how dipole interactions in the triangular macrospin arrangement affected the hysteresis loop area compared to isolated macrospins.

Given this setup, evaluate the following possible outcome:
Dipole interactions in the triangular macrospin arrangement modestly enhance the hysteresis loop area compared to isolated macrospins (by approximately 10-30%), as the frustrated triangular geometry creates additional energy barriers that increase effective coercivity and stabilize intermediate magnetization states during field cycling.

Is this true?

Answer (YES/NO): NO